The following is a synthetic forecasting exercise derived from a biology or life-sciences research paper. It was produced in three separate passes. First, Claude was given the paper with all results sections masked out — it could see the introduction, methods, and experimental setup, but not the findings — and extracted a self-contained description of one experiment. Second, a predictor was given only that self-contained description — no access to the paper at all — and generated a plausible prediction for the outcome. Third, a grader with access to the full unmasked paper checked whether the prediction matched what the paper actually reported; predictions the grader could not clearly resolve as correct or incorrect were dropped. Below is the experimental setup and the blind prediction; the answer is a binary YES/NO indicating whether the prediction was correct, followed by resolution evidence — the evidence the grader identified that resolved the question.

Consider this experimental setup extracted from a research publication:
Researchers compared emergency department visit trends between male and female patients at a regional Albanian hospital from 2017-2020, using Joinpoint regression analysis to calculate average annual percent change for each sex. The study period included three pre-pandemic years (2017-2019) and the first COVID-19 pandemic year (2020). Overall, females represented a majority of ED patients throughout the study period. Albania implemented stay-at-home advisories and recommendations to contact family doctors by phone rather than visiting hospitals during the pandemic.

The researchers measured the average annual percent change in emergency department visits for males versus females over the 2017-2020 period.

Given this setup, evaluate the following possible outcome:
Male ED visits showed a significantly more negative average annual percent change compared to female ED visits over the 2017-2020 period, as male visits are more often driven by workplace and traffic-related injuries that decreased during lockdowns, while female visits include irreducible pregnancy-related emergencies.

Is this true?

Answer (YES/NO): NO